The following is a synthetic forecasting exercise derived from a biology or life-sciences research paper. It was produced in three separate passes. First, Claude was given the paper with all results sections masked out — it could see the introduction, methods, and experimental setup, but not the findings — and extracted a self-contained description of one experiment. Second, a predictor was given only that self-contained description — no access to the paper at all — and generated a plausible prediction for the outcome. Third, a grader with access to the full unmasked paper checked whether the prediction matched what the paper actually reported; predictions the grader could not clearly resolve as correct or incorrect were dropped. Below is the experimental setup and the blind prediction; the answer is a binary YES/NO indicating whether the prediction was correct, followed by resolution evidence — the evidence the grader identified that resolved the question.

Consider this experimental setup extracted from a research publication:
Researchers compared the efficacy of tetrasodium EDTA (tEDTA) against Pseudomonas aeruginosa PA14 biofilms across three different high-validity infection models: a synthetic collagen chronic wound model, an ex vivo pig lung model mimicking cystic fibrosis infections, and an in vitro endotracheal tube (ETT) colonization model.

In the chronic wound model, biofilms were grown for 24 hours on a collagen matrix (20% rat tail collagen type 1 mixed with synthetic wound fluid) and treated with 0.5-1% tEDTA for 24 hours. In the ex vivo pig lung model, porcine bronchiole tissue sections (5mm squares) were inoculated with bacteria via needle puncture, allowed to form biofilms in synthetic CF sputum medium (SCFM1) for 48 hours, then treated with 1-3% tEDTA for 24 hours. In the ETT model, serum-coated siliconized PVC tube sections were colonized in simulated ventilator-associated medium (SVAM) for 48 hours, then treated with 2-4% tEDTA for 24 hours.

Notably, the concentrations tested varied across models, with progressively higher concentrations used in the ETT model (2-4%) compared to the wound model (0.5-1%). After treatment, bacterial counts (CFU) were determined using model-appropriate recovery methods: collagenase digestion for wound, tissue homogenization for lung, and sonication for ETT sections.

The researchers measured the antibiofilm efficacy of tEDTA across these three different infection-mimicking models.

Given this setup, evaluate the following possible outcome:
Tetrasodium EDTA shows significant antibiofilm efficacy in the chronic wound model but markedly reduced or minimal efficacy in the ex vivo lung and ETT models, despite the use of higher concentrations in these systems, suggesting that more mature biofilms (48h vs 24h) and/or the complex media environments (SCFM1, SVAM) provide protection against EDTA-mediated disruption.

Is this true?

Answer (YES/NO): NO